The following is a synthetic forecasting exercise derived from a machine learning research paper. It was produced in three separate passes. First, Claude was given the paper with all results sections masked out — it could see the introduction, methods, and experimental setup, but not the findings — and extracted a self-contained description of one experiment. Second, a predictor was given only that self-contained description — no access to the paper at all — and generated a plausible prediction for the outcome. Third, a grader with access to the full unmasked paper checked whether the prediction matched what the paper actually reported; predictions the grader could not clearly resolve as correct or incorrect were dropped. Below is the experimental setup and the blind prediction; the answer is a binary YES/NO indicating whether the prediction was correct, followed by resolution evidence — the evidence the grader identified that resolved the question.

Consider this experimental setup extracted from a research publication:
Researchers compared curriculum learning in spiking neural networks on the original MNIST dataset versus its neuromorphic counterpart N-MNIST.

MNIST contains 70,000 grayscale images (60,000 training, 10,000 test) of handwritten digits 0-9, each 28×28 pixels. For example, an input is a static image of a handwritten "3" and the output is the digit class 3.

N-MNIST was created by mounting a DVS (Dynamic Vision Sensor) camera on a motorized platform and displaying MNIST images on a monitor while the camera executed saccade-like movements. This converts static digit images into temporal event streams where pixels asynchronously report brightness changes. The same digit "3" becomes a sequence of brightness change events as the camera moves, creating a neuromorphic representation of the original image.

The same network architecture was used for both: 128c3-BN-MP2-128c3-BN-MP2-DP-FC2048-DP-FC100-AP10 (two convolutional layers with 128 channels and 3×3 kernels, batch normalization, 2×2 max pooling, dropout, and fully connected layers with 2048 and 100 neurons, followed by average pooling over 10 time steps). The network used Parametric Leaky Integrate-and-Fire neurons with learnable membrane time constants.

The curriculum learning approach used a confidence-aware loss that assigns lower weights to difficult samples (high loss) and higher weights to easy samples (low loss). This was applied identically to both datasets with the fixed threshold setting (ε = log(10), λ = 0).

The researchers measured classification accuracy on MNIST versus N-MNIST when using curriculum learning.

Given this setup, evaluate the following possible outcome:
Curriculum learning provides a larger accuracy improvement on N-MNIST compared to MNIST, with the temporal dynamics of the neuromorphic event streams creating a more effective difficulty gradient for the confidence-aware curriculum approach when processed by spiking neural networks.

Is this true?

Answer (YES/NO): NO